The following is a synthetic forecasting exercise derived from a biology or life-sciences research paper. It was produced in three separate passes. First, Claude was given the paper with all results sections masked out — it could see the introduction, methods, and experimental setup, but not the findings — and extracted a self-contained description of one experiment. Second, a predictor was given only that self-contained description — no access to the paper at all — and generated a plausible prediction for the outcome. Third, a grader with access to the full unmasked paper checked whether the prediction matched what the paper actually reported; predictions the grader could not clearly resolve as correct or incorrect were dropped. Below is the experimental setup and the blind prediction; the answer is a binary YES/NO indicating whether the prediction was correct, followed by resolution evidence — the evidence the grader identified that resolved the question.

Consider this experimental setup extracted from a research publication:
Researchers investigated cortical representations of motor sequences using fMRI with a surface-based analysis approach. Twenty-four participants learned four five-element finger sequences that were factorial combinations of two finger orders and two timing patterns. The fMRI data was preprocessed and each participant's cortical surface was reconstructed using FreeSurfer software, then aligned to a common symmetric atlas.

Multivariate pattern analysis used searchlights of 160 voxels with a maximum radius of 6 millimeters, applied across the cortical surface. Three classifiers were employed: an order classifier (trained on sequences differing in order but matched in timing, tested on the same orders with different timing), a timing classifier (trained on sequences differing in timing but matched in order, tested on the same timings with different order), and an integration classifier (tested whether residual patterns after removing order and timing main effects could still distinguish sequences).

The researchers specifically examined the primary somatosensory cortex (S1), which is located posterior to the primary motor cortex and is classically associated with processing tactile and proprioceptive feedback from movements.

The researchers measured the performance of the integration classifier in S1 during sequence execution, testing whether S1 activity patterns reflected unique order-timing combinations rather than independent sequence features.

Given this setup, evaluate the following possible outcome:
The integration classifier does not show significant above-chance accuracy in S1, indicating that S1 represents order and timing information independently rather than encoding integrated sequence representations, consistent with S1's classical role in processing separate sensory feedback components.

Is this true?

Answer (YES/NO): NO